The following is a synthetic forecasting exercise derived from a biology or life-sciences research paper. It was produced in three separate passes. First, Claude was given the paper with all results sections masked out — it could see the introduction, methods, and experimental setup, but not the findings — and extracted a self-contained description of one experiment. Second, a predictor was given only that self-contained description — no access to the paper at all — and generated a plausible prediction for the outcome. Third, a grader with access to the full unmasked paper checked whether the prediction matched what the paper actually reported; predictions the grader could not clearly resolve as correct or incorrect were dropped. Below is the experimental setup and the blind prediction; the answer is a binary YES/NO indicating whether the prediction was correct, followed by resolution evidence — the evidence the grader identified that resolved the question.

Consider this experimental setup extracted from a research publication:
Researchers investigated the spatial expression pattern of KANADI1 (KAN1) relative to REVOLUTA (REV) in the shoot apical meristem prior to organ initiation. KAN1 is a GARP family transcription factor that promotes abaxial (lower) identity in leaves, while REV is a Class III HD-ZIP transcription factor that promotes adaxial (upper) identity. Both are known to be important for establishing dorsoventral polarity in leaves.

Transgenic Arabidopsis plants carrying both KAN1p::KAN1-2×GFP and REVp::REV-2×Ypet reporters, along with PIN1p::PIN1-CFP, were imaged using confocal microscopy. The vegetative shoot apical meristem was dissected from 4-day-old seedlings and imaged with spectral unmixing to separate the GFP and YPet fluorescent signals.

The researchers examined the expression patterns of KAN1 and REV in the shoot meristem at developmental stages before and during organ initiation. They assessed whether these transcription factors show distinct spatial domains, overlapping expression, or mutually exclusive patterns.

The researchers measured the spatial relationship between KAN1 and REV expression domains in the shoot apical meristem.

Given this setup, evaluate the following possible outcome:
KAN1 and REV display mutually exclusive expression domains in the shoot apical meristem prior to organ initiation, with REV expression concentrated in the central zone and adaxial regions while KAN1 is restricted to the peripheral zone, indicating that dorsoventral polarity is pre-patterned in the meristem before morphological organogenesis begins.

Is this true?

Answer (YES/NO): YES